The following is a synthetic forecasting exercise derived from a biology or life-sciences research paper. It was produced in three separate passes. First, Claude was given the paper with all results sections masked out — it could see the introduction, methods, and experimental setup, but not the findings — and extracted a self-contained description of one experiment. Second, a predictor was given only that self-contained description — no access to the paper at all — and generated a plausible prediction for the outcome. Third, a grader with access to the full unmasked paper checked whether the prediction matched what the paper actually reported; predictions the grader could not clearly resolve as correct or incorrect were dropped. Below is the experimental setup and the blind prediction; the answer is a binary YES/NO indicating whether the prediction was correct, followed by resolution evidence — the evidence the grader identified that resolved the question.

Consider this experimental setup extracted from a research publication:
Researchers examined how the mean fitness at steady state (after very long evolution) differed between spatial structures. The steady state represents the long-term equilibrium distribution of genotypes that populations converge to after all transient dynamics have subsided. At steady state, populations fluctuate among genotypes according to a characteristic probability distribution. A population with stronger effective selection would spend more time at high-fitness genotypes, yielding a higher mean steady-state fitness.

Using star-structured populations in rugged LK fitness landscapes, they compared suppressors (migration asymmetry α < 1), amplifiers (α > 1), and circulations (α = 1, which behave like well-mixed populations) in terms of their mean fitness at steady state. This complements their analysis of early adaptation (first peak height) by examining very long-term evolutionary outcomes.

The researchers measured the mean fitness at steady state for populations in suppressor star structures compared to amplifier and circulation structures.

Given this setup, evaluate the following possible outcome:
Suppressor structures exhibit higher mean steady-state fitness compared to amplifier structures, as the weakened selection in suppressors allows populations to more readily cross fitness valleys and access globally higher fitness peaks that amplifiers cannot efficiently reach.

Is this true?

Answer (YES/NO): NO